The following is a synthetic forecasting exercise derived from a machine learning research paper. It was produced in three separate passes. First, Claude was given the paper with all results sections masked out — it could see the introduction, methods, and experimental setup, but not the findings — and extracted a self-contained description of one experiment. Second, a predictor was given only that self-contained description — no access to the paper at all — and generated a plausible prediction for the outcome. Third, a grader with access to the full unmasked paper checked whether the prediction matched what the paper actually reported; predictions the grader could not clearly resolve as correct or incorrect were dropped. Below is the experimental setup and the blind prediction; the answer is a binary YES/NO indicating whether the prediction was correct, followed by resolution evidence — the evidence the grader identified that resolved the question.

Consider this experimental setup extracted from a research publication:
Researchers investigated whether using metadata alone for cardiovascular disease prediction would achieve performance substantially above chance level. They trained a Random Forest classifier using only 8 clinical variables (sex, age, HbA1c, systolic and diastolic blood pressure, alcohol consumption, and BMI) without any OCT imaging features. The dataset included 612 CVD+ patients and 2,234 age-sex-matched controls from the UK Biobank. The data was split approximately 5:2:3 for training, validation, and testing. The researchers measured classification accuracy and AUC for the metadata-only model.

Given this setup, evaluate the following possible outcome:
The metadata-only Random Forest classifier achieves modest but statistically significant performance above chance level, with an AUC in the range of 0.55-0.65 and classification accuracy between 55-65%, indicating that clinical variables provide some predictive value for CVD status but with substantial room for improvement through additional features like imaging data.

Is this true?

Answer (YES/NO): NO